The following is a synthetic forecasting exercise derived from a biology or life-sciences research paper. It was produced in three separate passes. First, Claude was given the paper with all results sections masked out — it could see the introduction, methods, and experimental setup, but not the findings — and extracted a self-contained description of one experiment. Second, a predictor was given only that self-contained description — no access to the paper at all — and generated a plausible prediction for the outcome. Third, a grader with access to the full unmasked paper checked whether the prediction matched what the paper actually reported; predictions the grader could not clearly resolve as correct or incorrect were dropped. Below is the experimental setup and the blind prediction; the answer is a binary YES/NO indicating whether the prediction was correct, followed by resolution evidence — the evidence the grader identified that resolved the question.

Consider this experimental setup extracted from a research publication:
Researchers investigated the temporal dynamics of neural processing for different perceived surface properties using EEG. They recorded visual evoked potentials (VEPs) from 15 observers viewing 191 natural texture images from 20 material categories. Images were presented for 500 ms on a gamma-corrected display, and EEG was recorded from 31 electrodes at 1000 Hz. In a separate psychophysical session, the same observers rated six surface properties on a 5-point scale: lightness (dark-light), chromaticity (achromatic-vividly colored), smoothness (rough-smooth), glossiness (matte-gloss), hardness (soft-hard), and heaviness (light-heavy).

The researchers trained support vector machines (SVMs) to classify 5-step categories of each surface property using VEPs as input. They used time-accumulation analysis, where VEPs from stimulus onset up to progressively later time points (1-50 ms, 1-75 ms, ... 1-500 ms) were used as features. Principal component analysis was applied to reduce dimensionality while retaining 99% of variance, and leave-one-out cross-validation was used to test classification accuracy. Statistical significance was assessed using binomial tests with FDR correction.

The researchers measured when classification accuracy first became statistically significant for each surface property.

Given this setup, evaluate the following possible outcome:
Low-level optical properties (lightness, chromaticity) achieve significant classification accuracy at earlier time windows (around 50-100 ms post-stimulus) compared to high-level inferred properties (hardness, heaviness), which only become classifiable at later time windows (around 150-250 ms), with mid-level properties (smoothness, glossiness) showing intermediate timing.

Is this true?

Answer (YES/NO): NO